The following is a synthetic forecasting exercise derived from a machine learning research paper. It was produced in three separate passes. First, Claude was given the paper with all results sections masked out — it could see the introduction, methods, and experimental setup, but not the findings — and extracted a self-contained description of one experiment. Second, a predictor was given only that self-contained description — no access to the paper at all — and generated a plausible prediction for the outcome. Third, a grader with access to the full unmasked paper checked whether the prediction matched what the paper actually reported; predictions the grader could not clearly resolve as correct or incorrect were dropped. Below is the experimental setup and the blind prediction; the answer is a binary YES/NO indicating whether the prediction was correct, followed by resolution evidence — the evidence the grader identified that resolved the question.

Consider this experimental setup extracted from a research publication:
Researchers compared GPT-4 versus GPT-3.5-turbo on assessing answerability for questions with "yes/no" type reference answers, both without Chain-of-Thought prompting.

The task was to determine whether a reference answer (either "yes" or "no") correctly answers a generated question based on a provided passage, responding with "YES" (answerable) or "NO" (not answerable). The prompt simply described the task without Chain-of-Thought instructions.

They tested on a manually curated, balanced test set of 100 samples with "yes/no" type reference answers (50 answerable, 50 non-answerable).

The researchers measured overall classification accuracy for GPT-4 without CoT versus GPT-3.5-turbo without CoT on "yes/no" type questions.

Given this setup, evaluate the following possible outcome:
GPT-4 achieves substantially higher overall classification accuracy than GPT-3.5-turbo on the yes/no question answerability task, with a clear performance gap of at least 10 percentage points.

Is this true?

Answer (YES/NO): YES